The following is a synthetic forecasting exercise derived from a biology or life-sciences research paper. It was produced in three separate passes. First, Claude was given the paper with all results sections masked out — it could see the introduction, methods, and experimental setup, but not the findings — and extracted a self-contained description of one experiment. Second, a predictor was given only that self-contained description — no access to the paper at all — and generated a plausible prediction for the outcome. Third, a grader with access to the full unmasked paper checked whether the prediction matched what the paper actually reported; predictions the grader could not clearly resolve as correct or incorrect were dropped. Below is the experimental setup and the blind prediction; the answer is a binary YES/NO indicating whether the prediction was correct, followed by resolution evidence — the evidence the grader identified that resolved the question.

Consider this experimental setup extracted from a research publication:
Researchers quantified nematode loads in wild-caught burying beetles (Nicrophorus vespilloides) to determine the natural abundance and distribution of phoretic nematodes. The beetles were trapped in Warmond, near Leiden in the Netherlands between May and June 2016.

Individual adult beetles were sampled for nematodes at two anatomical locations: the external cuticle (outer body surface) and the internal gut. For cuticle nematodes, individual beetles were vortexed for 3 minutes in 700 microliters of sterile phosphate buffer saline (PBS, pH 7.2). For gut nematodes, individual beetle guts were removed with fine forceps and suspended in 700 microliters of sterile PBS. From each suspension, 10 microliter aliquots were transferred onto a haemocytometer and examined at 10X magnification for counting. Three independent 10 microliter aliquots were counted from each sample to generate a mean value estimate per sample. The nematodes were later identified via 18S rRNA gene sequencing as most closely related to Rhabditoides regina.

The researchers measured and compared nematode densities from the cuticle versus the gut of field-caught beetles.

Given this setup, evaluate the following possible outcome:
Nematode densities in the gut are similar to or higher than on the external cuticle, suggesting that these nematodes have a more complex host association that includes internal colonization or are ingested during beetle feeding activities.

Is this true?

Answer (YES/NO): YES